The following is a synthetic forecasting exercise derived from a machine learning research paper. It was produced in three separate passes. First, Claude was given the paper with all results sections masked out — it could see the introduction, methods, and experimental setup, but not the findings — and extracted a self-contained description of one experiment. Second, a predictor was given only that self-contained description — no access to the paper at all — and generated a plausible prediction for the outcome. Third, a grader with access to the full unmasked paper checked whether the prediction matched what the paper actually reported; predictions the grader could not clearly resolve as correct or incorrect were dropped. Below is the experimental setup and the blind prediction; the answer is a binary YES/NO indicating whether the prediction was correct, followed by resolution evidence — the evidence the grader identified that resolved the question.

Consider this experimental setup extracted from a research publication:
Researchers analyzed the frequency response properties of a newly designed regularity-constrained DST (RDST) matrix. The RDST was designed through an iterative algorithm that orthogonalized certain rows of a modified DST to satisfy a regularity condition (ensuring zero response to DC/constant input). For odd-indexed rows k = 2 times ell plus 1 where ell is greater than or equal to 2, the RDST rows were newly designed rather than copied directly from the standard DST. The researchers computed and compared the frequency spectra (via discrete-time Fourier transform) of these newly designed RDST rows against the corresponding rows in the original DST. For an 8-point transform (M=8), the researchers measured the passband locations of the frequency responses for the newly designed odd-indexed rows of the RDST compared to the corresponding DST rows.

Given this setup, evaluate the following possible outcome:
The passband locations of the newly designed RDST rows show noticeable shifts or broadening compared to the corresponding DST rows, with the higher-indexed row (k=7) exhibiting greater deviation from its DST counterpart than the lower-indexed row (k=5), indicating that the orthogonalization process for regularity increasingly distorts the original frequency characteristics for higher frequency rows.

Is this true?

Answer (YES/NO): NO